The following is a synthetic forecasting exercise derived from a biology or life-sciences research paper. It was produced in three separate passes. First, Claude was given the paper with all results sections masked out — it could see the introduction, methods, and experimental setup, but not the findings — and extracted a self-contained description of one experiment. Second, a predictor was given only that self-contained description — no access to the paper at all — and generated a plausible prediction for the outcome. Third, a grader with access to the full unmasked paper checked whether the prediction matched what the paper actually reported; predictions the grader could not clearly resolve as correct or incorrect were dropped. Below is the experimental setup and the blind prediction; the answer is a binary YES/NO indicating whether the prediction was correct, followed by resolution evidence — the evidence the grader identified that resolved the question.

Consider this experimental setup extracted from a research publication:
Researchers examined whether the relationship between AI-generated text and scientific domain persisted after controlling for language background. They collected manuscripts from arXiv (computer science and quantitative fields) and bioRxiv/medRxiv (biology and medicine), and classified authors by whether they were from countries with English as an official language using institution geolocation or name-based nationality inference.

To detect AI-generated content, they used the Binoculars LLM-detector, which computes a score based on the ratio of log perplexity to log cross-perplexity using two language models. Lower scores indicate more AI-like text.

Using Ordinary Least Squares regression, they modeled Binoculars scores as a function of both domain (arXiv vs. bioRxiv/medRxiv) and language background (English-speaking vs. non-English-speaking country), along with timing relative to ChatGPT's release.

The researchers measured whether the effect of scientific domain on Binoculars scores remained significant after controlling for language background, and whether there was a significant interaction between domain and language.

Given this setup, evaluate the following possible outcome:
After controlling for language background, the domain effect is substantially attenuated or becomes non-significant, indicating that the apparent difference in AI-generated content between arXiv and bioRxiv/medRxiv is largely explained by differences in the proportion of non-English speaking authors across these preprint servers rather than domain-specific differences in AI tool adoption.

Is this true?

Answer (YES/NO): NO